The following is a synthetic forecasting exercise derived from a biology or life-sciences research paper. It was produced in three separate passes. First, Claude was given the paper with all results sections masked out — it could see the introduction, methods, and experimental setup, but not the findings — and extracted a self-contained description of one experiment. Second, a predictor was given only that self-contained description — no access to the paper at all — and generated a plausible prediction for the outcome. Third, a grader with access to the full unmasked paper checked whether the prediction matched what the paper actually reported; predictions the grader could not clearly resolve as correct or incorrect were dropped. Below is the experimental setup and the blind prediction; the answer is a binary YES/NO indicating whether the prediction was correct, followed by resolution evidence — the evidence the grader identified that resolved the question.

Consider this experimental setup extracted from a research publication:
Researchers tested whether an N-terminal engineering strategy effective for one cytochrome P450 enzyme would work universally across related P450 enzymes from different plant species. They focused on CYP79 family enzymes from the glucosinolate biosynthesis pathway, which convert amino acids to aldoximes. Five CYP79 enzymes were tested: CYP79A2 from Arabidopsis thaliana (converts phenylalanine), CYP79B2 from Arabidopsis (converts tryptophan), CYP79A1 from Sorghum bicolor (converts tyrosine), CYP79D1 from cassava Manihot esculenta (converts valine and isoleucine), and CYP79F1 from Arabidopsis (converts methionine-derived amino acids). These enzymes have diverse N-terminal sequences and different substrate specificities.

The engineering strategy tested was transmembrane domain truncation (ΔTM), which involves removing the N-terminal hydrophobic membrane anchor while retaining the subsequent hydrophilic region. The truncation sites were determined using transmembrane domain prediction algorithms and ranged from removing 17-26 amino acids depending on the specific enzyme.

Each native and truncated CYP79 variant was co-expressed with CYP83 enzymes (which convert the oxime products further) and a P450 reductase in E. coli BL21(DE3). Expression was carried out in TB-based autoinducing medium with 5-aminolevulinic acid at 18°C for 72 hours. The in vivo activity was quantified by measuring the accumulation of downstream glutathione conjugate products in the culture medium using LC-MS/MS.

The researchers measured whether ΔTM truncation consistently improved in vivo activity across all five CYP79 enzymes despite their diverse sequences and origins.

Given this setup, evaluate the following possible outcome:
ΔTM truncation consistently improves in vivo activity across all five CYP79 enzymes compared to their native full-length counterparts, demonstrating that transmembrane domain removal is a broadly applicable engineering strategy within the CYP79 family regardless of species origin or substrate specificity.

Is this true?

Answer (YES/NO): YES